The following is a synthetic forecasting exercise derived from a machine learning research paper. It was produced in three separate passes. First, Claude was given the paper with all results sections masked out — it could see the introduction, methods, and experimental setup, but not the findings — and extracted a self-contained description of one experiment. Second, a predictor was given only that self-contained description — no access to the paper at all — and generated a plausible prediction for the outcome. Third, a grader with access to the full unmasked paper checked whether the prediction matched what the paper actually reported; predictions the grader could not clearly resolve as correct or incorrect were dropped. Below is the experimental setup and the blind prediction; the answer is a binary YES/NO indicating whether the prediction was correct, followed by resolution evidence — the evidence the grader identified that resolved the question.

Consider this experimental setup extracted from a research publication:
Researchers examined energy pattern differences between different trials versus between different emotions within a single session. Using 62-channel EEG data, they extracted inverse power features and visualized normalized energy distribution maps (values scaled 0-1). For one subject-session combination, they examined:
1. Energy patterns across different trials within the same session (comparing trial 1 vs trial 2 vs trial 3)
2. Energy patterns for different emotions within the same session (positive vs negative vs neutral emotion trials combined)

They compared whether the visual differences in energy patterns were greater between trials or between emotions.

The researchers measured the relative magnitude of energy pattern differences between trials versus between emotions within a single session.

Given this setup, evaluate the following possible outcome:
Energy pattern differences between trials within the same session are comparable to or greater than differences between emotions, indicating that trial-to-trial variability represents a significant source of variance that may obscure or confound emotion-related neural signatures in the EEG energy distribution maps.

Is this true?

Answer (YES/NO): NO